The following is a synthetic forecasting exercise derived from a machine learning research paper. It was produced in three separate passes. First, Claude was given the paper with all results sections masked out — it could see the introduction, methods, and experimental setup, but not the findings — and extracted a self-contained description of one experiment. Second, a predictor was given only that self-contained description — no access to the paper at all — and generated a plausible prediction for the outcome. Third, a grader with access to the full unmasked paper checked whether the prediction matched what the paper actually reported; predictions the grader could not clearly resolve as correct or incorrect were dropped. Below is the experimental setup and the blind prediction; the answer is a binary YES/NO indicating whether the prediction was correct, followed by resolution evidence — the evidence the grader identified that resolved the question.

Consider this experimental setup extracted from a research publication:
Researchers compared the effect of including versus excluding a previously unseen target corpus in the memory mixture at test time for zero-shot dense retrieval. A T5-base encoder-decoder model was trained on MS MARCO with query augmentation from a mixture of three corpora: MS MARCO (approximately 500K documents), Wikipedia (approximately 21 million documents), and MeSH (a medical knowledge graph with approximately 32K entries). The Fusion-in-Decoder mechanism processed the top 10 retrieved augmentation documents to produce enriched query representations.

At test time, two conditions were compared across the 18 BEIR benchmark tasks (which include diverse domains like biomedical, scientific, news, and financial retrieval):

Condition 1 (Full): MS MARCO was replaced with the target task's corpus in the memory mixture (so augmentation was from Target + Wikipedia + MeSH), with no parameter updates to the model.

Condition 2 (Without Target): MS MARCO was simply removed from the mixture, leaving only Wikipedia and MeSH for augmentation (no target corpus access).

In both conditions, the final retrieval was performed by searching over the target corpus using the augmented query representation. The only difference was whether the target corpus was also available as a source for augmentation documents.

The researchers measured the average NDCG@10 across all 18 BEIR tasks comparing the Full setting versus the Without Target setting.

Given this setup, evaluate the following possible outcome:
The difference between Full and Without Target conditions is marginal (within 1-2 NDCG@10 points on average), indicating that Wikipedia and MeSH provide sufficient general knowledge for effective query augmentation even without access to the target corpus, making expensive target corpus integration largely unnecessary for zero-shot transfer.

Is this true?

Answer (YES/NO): NO